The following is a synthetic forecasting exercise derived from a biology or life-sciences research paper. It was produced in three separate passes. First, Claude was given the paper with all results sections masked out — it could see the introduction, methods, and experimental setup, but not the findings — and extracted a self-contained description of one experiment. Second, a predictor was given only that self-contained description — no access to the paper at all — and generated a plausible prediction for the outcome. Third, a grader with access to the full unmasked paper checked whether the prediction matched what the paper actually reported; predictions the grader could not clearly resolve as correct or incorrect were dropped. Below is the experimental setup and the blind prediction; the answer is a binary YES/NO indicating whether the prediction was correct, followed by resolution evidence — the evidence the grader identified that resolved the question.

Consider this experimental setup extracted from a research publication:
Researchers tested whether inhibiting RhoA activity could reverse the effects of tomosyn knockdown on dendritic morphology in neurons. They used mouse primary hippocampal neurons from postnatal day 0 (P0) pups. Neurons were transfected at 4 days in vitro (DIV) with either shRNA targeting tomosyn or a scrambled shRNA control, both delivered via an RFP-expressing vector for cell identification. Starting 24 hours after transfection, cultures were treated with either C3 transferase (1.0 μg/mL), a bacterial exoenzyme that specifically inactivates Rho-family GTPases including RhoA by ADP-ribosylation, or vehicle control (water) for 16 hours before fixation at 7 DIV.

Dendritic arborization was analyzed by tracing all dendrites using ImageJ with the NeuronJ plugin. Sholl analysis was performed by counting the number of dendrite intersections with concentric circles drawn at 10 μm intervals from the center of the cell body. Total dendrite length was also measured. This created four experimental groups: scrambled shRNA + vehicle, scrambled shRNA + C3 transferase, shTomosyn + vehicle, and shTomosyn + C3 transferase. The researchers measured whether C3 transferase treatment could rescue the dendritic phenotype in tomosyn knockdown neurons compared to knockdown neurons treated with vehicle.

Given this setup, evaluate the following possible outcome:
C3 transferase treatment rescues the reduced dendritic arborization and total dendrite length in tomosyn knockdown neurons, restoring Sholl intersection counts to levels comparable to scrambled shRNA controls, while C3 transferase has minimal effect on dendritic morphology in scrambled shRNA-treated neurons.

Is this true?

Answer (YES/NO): YES